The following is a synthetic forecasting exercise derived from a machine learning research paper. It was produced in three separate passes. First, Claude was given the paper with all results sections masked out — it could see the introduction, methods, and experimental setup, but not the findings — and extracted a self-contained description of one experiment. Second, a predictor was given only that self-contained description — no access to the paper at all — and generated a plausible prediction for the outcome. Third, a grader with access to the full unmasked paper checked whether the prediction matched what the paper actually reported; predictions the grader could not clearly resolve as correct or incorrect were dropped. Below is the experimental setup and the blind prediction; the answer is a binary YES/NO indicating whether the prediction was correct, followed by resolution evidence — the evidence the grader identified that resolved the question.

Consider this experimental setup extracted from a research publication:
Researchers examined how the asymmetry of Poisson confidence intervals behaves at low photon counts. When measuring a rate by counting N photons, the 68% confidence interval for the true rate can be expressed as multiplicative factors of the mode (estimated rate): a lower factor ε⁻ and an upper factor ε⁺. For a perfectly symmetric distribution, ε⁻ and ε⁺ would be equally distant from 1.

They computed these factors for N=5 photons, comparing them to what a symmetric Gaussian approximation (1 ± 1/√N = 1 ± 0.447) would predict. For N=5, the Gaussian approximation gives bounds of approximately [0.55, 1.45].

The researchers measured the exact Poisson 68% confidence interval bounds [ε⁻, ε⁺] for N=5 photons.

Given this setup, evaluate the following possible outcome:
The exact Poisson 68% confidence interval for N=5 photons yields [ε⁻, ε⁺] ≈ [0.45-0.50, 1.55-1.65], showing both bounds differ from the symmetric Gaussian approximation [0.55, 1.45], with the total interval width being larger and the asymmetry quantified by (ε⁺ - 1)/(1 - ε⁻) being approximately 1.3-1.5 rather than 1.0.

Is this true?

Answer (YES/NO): NO